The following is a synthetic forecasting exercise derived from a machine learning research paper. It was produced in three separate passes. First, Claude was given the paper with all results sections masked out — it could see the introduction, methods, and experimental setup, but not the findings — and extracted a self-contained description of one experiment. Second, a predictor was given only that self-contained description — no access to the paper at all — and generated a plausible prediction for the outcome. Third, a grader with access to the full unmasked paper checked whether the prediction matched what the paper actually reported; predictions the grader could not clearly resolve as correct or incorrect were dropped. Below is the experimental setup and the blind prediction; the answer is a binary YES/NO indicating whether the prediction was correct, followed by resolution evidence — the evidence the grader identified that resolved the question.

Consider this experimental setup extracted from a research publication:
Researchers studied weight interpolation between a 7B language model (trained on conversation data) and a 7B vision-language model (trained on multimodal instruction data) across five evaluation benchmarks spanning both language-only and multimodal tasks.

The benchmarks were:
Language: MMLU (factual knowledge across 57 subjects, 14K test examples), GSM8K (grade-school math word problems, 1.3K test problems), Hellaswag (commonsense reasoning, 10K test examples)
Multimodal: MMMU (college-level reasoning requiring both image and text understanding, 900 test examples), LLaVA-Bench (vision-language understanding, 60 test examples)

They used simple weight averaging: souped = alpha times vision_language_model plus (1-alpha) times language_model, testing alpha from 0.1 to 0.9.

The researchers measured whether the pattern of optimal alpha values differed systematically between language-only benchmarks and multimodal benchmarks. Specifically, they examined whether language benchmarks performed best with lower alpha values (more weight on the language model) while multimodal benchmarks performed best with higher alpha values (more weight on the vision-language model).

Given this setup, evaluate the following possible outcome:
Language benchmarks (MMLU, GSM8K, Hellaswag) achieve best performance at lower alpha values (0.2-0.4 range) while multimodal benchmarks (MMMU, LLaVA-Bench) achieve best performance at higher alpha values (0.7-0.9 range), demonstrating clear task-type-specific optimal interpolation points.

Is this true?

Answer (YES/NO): NO